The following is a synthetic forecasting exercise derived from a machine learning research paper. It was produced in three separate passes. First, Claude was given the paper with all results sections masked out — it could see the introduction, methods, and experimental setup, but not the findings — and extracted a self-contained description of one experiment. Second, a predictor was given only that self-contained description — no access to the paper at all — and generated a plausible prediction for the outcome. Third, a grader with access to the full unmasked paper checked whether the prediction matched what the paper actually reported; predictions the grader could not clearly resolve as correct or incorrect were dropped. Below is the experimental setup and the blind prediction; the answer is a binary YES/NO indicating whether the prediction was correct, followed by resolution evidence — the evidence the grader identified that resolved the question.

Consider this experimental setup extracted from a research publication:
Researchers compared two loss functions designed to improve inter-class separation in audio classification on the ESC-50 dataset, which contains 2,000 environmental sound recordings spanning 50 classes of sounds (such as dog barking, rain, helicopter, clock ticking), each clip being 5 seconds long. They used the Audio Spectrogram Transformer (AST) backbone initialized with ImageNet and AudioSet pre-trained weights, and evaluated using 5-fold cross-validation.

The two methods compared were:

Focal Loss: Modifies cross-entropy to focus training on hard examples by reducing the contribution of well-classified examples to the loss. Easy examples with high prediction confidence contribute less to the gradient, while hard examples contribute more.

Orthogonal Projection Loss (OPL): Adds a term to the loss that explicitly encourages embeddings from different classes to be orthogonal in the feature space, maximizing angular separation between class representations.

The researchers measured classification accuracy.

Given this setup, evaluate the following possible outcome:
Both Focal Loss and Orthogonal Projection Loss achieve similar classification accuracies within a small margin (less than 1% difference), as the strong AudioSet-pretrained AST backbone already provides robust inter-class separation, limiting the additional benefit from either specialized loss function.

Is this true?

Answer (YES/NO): YES